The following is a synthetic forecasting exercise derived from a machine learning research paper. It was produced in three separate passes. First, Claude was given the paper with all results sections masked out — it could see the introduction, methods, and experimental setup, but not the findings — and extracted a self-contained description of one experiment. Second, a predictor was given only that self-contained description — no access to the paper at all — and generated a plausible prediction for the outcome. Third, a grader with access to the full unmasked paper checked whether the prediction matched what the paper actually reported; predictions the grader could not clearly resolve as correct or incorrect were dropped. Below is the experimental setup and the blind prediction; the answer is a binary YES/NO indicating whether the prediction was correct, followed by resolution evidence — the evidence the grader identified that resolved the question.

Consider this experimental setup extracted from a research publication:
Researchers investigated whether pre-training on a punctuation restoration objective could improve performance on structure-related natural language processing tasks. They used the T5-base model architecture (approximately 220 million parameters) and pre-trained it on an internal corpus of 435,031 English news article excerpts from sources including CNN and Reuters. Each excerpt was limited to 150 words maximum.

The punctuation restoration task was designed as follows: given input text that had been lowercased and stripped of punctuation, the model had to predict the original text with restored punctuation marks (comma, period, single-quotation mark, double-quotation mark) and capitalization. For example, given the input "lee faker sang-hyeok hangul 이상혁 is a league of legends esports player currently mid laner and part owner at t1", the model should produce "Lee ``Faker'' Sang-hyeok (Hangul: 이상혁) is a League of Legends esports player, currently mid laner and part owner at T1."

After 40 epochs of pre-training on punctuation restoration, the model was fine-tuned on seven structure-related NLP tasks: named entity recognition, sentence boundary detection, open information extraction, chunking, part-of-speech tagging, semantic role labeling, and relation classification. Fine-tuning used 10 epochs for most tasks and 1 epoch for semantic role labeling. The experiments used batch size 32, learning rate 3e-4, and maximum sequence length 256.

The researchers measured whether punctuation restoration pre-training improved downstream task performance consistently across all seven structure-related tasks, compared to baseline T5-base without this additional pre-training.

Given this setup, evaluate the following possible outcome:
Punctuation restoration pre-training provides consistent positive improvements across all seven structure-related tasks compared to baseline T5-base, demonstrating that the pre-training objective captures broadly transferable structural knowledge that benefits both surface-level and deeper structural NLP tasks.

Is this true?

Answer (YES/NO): NO